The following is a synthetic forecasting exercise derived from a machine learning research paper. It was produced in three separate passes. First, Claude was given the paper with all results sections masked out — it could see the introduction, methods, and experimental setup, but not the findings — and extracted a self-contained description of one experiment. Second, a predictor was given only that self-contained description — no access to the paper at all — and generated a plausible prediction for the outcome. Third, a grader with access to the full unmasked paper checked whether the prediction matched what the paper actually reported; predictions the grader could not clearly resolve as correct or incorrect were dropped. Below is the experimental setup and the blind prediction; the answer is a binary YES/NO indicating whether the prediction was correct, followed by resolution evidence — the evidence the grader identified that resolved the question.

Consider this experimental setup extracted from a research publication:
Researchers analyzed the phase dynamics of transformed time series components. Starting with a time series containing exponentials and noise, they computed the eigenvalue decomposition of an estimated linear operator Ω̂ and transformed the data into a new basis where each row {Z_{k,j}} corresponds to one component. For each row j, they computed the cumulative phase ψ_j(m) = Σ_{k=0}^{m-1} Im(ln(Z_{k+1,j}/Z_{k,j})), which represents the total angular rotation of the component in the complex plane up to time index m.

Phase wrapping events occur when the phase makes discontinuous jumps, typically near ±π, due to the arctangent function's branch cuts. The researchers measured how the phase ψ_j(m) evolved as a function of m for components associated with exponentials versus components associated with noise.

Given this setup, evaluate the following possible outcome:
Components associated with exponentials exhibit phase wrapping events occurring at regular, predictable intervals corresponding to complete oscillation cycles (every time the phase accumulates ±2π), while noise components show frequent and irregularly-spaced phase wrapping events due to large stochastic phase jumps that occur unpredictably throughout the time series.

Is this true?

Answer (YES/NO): NO